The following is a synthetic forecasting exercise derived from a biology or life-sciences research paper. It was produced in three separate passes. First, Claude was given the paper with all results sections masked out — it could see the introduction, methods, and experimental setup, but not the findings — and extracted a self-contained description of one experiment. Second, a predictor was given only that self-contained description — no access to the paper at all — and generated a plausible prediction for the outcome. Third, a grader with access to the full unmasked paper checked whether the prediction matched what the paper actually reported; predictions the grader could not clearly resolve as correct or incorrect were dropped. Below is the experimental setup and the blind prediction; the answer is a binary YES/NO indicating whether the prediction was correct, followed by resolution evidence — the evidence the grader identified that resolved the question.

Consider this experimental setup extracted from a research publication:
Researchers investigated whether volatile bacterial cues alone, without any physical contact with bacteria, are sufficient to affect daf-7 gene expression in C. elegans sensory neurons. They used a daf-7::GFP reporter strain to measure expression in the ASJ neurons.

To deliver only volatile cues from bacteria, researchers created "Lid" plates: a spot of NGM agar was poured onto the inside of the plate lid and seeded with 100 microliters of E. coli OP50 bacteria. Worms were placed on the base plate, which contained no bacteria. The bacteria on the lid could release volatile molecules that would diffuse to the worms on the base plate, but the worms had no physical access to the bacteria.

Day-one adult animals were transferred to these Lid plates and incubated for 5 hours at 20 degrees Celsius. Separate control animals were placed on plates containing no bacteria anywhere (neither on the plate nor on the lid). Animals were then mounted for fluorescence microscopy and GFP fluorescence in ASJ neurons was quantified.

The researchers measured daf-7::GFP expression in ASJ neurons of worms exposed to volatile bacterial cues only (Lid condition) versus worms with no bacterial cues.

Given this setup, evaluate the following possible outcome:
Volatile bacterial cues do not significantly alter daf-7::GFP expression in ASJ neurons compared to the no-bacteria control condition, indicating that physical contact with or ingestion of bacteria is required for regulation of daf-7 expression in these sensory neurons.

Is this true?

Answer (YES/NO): NO